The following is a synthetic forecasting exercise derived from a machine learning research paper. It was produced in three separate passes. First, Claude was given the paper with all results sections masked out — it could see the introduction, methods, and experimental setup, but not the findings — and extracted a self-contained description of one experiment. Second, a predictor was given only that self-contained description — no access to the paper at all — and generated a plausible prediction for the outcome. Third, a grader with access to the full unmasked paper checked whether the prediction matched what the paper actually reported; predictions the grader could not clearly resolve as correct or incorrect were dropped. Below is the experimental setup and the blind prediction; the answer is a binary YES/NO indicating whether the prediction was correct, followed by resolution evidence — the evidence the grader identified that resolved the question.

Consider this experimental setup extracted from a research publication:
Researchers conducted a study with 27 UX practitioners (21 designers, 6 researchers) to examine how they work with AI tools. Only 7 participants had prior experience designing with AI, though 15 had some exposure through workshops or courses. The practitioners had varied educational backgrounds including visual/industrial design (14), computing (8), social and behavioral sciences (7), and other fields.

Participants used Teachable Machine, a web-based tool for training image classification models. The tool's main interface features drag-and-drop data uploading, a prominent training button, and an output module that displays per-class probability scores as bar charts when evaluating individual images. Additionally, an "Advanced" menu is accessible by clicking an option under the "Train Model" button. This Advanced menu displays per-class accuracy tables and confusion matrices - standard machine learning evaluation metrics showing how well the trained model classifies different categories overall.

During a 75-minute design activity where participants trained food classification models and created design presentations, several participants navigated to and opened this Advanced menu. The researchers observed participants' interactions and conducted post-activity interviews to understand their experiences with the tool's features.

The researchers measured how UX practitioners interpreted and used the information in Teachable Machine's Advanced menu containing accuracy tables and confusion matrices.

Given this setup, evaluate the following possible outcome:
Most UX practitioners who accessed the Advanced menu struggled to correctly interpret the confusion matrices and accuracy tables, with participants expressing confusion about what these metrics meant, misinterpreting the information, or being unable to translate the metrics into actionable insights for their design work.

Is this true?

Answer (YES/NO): YES